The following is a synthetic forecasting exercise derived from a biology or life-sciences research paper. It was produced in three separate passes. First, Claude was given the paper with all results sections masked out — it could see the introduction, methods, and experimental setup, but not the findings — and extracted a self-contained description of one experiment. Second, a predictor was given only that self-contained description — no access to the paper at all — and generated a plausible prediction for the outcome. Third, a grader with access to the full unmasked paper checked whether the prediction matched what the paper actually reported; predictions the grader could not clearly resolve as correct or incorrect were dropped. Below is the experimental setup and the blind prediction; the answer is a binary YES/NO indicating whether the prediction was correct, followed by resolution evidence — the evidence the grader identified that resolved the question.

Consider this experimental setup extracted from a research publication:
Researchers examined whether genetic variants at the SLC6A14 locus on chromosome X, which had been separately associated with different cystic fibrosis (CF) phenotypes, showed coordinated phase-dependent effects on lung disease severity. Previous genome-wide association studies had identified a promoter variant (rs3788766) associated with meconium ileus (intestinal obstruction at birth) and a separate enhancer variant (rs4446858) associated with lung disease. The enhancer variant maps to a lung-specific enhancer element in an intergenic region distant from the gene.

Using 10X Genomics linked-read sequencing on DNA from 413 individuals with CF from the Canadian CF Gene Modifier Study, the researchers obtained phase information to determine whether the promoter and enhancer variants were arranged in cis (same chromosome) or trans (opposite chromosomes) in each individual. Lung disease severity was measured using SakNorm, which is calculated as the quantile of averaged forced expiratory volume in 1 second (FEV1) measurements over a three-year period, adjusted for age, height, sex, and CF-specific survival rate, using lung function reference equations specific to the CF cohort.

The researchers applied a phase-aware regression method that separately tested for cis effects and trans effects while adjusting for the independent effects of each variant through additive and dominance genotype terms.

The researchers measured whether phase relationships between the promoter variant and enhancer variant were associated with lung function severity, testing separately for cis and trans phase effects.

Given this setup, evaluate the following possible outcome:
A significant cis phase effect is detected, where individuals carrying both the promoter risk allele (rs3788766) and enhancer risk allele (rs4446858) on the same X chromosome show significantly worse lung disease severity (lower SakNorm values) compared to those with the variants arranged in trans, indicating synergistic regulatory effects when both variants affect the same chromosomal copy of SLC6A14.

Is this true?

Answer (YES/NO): NO